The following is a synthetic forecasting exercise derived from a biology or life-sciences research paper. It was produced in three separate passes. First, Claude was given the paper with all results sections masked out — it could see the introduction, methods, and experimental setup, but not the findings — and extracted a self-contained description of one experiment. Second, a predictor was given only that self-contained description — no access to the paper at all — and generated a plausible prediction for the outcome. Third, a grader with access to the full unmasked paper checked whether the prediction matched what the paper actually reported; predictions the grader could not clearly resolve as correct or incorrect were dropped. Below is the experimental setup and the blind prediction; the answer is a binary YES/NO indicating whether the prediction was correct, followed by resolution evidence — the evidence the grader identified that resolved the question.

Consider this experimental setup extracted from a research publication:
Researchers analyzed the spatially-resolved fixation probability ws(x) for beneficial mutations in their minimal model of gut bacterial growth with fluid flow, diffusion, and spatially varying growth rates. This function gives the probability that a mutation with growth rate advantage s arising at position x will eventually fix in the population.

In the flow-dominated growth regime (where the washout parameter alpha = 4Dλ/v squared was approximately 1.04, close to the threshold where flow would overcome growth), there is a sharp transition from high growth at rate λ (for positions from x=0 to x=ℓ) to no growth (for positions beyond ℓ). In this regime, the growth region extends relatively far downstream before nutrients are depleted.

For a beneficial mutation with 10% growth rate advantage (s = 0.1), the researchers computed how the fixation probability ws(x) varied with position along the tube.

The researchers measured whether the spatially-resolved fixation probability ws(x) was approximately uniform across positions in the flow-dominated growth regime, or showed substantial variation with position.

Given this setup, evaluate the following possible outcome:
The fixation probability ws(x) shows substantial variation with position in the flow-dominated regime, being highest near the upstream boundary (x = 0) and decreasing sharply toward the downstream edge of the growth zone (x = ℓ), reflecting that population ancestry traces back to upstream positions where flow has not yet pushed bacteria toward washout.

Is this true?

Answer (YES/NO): NO